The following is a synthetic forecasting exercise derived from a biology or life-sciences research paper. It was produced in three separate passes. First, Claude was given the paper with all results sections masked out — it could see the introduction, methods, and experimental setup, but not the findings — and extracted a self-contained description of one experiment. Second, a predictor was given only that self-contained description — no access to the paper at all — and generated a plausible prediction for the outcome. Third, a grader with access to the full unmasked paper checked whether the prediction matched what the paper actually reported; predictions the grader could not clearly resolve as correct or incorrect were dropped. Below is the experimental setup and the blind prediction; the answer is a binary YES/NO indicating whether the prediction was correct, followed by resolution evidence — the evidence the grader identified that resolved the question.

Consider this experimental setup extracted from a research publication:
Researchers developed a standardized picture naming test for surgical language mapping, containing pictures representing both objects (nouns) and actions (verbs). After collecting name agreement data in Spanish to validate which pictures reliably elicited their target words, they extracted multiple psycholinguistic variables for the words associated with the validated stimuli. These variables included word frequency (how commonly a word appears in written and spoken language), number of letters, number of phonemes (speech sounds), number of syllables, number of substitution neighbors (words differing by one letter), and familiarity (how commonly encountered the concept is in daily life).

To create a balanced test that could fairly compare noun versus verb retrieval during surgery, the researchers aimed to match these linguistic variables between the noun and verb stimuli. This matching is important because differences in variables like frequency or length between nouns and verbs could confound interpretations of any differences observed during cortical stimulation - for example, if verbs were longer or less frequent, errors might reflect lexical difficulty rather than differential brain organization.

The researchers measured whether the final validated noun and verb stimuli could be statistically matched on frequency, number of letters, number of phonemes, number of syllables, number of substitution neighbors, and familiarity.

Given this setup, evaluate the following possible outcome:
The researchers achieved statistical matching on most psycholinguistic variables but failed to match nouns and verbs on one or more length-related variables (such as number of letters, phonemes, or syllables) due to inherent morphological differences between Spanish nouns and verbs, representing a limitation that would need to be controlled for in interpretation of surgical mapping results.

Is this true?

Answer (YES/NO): NO